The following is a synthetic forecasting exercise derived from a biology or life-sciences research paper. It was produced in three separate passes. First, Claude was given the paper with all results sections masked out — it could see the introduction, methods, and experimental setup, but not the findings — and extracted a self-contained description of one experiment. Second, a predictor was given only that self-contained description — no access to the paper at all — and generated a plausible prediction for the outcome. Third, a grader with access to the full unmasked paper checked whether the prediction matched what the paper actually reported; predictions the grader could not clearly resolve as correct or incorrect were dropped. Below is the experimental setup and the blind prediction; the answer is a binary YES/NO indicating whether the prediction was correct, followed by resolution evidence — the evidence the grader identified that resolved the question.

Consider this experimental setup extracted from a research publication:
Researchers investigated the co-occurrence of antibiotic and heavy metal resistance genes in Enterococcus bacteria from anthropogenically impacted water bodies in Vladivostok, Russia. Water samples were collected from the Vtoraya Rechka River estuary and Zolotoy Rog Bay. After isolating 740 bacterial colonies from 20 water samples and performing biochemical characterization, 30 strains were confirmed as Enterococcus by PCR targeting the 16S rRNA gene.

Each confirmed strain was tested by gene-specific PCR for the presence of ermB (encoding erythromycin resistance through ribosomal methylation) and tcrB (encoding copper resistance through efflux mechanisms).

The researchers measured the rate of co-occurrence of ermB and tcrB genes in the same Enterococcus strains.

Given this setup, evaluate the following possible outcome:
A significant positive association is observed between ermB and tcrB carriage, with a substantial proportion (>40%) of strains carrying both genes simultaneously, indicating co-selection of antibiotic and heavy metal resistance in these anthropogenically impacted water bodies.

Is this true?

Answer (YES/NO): NO